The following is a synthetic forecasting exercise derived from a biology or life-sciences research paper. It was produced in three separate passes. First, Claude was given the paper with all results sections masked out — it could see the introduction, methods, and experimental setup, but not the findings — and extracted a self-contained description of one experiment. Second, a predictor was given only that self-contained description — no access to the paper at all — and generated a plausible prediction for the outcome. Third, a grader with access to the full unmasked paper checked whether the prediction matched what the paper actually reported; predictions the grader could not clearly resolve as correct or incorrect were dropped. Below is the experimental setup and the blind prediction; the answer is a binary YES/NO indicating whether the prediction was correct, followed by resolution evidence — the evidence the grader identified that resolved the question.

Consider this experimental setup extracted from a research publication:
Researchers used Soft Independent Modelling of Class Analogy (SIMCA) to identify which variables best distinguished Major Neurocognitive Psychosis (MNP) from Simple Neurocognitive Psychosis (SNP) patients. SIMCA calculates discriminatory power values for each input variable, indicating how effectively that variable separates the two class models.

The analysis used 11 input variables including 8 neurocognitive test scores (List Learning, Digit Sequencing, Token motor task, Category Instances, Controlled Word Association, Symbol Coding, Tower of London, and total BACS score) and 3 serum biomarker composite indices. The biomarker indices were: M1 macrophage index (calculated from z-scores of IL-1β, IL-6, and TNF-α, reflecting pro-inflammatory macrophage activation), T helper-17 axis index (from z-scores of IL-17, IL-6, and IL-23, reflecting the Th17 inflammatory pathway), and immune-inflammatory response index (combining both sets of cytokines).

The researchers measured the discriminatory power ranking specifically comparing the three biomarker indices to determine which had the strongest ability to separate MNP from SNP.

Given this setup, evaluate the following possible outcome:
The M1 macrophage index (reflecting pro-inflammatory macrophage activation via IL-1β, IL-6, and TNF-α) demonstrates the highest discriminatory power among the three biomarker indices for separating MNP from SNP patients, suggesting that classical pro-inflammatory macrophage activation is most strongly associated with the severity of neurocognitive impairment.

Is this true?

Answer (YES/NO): YES